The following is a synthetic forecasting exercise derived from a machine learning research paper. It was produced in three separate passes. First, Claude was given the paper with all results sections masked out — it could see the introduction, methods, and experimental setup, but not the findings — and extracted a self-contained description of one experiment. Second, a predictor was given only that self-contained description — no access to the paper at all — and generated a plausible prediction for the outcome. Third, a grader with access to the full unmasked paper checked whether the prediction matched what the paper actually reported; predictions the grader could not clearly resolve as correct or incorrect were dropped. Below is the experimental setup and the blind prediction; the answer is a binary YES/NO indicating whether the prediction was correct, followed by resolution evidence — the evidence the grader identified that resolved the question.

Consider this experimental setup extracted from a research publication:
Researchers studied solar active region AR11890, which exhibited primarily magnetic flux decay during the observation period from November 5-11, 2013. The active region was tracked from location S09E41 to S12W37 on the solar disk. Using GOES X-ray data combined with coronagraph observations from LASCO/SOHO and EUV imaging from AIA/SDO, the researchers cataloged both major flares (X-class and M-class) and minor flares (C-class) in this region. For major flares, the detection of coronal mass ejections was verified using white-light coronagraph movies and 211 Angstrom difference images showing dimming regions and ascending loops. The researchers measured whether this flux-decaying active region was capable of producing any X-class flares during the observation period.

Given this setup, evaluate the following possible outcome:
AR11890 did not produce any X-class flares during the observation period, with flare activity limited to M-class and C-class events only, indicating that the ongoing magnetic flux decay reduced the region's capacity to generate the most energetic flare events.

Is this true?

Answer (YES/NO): NO